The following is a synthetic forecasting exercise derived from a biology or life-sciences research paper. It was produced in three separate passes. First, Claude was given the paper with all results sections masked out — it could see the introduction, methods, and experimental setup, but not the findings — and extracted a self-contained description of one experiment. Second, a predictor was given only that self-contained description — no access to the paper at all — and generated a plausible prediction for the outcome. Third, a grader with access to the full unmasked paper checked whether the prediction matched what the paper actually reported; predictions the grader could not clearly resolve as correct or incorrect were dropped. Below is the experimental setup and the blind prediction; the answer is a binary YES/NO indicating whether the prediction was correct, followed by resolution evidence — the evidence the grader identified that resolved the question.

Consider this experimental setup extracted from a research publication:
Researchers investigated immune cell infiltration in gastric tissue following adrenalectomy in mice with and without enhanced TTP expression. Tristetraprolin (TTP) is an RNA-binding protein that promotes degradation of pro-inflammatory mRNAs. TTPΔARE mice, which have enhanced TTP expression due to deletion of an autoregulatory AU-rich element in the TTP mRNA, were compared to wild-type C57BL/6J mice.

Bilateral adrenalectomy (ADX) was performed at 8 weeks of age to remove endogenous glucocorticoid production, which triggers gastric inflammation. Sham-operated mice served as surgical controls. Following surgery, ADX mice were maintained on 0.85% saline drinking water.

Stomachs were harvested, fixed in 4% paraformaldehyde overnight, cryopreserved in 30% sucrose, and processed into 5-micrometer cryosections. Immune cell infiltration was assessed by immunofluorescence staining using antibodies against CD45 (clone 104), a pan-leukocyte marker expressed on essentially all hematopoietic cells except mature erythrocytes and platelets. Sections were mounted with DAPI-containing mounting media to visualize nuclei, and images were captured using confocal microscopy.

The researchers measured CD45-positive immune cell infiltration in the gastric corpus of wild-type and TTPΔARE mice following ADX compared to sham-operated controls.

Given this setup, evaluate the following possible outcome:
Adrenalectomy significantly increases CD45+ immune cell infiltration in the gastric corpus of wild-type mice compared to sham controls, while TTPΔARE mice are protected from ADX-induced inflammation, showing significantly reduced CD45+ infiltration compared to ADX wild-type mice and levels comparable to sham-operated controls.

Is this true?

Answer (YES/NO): YES